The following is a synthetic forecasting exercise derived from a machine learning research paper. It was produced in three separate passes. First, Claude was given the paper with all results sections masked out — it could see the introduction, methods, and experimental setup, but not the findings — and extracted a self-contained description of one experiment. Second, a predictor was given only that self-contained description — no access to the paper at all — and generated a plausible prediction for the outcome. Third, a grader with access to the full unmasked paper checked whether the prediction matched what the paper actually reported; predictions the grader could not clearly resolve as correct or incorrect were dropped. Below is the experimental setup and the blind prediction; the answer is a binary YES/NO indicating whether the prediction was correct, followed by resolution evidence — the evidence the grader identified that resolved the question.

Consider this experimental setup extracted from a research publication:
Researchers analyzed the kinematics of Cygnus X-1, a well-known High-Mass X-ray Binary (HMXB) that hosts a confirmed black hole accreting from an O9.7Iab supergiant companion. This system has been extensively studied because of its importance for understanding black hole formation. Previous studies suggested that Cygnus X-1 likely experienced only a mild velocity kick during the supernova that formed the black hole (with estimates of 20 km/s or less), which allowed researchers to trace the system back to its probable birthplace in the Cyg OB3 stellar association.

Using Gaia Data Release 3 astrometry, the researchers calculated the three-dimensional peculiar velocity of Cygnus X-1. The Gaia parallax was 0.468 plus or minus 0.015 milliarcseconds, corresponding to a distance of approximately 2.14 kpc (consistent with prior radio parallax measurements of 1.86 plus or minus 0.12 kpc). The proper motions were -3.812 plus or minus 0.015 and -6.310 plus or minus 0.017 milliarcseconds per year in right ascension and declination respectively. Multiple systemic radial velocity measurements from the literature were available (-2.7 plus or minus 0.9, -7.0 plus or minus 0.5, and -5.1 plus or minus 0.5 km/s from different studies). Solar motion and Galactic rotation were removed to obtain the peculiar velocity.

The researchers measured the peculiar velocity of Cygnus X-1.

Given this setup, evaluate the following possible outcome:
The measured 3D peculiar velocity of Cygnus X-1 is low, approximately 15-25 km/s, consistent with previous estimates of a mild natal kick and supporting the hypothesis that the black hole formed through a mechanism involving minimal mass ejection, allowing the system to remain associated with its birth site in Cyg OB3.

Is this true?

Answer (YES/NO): YES